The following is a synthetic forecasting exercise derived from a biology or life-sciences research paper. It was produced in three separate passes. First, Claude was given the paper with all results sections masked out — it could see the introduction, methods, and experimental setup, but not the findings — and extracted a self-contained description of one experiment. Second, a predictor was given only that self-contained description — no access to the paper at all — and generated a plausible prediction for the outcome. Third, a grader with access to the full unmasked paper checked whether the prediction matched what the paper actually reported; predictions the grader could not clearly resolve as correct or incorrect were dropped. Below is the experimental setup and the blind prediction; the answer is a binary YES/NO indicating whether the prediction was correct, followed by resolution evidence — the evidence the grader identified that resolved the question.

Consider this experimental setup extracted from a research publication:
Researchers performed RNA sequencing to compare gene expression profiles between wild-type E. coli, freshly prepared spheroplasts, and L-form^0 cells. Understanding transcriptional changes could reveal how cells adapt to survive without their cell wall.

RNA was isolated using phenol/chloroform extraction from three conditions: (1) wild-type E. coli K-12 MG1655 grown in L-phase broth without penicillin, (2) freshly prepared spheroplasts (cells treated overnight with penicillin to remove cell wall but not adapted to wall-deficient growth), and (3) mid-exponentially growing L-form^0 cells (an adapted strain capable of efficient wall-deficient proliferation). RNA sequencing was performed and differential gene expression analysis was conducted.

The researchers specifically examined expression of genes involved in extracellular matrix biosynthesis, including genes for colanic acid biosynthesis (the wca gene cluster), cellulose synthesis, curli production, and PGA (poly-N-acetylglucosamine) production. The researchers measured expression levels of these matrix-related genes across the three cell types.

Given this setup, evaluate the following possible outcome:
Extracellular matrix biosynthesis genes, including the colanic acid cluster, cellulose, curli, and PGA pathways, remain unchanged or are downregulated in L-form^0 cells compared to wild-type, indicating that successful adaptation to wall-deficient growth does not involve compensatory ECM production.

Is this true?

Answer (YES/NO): NO